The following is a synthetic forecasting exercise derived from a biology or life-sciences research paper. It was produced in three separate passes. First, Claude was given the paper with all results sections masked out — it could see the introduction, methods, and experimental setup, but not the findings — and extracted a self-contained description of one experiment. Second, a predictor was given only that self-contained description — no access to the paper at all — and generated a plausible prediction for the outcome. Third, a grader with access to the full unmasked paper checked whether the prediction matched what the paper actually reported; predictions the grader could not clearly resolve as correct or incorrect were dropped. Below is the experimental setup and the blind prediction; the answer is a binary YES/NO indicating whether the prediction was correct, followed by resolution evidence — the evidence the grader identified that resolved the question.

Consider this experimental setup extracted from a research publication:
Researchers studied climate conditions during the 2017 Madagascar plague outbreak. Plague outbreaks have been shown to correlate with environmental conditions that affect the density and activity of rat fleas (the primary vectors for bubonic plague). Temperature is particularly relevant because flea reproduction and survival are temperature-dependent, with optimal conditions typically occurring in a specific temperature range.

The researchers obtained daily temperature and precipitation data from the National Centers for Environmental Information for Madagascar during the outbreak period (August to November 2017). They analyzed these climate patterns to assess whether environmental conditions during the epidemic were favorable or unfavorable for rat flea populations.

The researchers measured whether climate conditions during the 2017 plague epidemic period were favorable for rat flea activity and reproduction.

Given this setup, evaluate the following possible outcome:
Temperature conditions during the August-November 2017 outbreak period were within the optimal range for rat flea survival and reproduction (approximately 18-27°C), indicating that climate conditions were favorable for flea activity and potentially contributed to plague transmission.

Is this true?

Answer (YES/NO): YES